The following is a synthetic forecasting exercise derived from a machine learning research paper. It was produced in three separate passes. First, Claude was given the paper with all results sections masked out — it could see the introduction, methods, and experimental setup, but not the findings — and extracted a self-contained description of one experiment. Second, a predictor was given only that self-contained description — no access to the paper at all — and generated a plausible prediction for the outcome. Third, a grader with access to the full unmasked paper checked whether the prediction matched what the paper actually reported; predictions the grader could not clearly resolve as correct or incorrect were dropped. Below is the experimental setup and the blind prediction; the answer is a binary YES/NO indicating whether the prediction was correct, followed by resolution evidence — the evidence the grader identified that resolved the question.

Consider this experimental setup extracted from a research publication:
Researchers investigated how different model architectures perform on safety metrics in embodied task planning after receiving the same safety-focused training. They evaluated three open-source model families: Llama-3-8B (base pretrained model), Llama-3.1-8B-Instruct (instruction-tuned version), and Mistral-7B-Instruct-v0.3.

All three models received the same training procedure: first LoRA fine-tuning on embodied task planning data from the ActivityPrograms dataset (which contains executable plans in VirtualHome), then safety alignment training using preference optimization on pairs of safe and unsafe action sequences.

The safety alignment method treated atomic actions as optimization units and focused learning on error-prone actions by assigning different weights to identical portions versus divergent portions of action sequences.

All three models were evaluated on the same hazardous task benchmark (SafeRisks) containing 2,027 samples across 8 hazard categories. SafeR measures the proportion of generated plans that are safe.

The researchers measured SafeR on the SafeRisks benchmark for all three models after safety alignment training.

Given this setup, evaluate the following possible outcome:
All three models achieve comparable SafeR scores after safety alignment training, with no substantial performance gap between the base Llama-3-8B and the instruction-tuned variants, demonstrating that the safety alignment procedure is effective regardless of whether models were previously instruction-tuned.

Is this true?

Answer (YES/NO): YES